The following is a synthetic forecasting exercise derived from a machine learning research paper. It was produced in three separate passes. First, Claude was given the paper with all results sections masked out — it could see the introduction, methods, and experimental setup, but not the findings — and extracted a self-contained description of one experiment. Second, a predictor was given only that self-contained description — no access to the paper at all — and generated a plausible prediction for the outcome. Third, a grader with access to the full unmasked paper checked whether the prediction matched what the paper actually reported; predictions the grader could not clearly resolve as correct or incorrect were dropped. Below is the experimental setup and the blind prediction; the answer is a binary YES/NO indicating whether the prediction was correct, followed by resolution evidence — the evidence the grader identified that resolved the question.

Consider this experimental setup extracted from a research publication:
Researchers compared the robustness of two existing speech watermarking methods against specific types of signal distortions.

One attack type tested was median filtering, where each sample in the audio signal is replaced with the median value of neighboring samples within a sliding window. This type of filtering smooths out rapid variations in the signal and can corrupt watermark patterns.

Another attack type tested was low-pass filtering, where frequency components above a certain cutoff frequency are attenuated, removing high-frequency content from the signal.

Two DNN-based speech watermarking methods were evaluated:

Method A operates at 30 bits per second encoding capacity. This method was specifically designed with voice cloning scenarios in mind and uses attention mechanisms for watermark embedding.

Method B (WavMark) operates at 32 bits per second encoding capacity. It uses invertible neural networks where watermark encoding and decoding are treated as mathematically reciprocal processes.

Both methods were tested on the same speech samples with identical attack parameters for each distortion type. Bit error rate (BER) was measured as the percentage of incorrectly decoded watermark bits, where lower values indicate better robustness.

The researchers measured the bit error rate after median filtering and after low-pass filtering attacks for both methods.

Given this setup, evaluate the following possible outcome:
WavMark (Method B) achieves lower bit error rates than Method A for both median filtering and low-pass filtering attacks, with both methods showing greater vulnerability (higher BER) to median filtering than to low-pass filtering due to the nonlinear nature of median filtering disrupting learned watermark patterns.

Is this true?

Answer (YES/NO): NO